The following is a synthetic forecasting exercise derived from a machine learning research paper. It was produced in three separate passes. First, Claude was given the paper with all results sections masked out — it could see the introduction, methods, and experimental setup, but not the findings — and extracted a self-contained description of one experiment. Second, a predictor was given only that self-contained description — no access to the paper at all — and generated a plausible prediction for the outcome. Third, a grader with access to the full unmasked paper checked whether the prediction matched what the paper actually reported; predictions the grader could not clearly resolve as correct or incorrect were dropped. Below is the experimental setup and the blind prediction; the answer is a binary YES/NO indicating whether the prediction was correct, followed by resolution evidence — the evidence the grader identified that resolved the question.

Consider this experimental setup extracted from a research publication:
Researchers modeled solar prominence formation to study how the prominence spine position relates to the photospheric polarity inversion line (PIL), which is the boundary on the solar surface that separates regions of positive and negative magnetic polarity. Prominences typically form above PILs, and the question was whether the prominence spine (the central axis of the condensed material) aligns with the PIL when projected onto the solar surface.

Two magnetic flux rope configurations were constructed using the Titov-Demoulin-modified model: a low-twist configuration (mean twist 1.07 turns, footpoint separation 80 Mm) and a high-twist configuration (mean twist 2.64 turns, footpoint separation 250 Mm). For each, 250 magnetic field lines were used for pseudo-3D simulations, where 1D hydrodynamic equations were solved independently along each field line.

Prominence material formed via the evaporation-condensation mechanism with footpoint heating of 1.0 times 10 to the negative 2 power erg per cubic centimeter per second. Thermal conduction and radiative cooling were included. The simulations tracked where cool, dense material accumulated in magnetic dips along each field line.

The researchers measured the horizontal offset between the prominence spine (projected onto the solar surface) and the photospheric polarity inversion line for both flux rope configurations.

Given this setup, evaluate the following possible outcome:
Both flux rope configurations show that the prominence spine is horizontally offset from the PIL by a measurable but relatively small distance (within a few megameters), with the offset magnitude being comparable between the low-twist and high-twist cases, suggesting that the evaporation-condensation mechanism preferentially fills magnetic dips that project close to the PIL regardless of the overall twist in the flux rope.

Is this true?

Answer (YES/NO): NO